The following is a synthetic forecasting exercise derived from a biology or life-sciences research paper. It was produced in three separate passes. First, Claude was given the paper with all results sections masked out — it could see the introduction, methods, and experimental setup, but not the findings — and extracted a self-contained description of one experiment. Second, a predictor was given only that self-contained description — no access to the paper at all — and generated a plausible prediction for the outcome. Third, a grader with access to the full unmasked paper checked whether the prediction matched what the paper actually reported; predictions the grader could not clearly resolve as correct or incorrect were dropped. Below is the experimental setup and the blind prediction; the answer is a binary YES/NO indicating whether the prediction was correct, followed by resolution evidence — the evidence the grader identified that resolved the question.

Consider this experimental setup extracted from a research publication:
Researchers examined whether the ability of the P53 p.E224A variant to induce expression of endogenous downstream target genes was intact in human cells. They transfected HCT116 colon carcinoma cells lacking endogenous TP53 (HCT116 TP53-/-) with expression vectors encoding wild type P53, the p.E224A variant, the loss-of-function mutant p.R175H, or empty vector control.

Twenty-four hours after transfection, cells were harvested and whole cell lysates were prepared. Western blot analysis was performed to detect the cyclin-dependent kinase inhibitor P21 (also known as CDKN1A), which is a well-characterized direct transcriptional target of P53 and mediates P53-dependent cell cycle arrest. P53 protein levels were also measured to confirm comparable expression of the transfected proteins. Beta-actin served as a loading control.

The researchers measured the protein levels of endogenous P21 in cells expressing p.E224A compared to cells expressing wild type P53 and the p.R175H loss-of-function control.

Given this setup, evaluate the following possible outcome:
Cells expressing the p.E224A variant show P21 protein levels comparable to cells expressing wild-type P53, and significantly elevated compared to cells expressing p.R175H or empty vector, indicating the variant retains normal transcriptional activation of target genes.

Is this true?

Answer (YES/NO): YES